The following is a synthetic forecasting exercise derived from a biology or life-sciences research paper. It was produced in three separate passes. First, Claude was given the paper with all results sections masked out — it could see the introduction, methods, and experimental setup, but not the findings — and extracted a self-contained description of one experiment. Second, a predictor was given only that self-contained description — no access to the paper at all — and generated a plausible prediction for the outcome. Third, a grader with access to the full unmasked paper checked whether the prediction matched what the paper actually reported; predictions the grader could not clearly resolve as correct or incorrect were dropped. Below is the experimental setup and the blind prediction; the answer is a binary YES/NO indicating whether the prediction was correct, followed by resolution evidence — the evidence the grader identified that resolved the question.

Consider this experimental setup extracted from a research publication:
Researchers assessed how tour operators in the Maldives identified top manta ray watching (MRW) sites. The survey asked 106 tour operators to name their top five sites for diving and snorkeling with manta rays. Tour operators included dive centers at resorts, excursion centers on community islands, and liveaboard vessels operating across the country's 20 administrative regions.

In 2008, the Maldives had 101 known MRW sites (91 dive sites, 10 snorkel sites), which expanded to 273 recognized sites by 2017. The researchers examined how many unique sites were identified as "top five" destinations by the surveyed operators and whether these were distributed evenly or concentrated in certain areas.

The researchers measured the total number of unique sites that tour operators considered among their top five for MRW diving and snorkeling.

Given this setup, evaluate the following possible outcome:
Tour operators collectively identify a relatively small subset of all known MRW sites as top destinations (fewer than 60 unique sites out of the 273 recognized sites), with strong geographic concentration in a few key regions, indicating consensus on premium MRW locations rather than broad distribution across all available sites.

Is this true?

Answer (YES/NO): NO